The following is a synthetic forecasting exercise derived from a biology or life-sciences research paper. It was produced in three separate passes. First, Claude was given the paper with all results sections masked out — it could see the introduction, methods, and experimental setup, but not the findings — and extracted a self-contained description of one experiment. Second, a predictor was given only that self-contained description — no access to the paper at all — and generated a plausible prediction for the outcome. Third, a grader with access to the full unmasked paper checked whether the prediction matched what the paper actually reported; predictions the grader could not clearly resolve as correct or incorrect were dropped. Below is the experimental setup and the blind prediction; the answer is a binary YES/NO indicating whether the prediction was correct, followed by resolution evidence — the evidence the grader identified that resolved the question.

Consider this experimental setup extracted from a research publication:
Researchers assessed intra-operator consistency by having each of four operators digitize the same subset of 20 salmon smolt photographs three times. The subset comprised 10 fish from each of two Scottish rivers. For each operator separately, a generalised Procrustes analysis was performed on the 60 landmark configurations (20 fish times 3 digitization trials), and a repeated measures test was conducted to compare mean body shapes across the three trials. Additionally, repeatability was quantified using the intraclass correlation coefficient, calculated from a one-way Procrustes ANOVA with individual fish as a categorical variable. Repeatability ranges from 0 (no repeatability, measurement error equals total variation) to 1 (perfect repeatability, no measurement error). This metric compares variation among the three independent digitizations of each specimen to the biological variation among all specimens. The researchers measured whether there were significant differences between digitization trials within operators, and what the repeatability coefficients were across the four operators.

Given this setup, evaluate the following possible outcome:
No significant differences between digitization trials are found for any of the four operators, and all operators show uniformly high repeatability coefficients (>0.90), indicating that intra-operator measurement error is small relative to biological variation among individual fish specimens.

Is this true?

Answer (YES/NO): YES